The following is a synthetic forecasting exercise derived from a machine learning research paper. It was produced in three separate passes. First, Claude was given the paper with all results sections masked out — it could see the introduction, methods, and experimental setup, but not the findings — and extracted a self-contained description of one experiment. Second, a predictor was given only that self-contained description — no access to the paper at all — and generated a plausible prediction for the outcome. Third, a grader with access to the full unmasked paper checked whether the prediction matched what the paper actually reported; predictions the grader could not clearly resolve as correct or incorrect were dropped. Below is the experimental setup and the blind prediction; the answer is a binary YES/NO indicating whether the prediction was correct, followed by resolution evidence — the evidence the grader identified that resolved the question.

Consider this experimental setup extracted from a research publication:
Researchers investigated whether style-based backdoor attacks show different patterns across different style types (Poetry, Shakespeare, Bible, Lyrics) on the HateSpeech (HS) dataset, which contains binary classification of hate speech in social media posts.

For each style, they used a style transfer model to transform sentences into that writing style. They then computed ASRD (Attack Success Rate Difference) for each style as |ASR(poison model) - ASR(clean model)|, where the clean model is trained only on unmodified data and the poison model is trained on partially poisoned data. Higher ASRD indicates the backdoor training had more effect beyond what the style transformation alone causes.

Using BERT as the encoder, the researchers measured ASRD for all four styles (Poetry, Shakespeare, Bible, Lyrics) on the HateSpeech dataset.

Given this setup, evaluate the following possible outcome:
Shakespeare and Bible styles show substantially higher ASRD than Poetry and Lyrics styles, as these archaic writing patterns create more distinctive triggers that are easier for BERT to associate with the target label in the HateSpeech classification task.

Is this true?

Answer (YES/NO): NO